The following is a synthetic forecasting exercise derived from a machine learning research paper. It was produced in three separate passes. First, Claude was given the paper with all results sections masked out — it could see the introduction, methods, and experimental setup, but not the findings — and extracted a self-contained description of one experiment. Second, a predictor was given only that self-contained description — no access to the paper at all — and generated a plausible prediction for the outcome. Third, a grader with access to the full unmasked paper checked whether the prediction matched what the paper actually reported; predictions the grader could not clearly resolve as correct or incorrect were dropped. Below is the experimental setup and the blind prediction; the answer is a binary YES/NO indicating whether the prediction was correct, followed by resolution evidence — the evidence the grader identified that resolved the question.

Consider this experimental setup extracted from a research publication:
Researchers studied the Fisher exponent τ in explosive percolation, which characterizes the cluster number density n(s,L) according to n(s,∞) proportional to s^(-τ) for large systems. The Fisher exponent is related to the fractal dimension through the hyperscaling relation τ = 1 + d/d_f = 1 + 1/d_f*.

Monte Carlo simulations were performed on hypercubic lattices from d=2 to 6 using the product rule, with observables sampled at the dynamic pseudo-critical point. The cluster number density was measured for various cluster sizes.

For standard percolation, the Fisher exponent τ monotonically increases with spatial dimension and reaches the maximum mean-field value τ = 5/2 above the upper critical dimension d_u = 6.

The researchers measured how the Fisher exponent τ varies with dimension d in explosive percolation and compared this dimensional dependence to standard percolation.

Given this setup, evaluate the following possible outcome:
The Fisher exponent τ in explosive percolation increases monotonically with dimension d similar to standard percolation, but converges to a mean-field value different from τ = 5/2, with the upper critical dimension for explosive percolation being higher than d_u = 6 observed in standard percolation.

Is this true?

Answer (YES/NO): NO